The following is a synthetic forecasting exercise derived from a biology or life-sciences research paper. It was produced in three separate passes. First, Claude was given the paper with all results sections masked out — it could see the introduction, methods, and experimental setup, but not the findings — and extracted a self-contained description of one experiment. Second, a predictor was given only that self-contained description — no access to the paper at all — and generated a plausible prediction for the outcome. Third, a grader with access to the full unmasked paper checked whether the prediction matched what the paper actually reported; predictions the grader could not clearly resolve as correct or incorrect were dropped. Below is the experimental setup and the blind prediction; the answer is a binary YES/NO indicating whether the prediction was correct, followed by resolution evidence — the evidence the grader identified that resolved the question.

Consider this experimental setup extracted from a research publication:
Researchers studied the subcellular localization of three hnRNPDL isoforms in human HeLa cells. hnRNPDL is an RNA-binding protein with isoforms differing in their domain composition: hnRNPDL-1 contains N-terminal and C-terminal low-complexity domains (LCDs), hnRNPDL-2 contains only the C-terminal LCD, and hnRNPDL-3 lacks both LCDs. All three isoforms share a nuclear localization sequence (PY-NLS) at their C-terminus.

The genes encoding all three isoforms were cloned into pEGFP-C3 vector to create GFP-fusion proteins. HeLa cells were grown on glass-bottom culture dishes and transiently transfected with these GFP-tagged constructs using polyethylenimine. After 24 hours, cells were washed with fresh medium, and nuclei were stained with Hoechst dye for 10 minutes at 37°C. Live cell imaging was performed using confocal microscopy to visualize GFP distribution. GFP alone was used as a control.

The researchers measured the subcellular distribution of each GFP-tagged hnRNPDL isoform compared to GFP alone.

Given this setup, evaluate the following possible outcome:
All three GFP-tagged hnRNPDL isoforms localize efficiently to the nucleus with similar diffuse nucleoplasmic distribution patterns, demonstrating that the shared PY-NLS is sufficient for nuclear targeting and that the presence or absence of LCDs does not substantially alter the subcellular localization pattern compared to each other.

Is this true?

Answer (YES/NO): NO